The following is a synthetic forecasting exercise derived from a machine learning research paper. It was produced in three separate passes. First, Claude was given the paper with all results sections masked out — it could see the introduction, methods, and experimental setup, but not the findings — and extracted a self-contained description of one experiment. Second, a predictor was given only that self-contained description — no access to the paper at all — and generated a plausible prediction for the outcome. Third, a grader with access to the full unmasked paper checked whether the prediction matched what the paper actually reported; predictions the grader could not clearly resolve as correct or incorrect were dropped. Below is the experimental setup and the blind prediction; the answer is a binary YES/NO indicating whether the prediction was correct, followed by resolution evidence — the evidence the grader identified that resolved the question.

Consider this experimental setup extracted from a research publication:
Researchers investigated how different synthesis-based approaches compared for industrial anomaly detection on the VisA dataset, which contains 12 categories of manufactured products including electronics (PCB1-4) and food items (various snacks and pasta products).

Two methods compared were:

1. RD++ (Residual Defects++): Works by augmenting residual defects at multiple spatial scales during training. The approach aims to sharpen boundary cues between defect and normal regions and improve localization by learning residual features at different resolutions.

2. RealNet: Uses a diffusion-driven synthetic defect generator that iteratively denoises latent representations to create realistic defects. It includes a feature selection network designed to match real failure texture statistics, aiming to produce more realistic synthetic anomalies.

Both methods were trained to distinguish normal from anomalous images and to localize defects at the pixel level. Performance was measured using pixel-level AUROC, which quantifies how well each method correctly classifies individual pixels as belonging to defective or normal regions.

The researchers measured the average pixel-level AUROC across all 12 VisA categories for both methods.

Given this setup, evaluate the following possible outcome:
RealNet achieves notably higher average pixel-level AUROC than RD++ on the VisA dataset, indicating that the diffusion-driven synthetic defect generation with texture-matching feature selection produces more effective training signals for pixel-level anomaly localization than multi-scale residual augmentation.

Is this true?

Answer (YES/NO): YES